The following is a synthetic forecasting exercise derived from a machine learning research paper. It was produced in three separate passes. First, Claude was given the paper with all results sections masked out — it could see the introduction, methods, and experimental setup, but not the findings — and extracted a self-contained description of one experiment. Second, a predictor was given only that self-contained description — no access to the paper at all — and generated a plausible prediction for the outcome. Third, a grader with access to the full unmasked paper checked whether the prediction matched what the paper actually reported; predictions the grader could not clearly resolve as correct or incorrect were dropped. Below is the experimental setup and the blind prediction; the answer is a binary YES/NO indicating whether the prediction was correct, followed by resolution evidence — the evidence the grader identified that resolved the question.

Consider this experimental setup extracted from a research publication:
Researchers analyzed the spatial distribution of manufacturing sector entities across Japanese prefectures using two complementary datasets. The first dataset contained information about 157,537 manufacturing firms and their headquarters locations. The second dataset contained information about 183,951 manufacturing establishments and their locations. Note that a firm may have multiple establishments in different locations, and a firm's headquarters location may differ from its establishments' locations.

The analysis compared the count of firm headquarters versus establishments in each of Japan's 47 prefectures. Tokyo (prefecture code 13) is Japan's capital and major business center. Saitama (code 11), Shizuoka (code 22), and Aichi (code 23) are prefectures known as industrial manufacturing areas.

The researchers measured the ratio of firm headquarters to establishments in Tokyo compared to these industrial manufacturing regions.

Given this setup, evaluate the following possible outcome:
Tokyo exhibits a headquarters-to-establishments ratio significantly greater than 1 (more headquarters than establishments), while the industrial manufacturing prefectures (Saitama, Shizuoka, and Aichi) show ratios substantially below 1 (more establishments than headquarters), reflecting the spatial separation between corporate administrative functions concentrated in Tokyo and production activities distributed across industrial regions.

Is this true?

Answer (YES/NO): YES